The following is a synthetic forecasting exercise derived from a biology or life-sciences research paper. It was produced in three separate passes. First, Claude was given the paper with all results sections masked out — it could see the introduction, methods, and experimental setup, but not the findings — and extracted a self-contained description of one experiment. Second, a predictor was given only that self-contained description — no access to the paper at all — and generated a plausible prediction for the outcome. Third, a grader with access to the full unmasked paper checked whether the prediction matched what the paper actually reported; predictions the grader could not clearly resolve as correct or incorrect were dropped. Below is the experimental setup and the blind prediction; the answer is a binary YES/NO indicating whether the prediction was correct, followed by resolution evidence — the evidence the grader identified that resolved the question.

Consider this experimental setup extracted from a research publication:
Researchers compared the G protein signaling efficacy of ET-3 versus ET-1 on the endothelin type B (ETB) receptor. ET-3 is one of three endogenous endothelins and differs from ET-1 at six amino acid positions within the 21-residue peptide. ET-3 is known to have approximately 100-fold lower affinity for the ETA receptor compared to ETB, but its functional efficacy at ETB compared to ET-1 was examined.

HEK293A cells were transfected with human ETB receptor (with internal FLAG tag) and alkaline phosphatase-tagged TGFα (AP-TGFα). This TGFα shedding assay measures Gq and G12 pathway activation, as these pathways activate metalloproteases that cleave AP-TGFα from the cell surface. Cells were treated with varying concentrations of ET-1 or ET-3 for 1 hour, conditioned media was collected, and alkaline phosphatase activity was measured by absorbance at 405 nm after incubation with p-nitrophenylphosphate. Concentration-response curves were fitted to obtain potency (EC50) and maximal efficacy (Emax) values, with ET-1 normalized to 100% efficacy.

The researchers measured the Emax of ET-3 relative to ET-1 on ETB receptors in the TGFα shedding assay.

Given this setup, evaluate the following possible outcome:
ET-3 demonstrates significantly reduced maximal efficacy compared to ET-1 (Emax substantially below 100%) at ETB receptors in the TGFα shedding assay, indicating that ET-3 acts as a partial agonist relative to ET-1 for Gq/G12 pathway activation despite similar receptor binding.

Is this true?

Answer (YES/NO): NO